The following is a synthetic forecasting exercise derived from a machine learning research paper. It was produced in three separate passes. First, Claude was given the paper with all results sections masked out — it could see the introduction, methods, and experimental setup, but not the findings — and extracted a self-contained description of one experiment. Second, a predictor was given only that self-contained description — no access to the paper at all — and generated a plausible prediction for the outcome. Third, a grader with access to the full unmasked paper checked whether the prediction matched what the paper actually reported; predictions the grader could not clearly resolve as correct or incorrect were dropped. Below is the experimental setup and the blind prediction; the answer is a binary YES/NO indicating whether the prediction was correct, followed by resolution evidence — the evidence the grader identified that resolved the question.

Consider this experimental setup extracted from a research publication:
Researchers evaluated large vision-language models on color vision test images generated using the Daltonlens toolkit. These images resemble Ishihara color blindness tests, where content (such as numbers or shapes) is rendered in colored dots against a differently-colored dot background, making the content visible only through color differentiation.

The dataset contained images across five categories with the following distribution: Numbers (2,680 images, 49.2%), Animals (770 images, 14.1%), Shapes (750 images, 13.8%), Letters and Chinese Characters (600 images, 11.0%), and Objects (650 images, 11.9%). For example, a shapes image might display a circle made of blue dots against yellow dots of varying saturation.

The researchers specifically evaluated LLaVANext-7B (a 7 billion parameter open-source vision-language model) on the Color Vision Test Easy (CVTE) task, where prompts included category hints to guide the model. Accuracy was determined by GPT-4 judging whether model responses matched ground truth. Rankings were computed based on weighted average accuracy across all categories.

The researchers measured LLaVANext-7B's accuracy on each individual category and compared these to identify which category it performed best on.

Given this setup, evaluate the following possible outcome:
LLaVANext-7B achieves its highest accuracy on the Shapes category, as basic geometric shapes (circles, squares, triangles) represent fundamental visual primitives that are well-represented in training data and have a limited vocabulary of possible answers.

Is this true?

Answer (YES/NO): YES